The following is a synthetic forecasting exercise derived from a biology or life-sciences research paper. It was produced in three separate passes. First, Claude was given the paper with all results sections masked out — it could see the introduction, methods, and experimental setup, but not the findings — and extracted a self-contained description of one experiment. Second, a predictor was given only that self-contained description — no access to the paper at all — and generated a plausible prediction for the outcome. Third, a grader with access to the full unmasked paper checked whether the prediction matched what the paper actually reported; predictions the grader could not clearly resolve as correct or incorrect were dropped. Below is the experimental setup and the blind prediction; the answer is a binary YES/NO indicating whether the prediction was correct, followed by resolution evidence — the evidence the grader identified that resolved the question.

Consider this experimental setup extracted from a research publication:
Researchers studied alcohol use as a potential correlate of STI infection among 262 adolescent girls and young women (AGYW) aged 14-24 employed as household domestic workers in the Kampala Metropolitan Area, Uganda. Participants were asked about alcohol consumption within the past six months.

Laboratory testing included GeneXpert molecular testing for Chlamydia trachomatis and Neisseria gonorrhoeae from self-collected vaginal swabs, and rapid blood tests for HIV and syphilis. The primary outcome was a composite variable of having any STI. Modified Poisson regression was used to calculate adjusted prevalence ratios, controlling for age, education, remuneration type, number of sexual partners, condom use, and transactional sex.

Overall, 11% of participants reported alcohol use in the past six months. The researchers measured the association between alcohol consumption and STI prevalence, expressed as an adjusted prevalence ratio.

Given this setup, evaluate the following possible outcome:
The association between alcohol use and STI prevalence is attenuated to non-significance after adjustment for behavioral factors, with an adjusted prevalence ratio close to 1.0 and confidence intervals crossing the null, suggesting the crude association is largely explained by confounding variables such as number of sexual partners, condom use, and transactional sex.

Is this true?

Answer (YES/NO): NO